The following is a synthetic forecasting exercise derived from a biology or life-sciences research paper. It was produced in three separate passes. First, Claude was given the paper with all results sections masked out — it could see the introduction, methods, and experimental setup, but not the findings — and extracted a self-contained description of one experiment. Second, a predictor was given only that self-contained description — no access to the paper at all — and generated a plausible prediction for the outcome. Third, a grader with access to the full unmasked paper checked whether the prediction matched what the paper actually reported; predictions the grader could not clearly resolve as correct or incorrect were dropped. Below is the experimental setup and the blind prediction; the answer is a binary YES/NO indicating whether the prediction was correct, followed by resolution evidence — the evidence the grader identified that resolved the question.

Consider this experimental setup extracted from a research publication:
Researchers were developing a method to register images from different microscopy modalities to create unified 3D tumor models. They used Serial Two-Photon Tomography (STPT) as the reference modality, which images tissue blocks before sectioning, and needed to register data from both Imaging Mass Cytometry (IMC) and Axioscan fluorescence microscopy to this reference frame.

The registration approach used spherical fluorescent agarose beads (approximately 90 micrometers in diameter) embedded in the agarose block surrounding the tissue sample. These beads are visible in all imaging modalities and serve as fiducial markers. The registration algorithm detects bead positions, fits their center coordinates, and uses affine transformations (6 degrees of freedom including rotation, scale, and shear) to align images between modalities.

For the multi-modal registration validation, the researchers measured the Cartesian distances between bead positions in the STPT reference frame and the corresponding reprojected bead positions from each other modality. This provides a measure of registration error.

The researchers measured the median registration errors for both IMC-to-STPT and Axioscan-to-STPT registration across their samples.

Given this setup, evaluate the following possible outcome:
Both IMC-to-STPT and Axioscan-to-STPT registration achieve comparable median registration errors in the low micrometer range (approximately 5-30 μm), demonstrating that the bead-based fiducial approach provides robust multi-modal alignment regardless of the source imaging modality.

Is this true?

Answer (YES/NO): YES